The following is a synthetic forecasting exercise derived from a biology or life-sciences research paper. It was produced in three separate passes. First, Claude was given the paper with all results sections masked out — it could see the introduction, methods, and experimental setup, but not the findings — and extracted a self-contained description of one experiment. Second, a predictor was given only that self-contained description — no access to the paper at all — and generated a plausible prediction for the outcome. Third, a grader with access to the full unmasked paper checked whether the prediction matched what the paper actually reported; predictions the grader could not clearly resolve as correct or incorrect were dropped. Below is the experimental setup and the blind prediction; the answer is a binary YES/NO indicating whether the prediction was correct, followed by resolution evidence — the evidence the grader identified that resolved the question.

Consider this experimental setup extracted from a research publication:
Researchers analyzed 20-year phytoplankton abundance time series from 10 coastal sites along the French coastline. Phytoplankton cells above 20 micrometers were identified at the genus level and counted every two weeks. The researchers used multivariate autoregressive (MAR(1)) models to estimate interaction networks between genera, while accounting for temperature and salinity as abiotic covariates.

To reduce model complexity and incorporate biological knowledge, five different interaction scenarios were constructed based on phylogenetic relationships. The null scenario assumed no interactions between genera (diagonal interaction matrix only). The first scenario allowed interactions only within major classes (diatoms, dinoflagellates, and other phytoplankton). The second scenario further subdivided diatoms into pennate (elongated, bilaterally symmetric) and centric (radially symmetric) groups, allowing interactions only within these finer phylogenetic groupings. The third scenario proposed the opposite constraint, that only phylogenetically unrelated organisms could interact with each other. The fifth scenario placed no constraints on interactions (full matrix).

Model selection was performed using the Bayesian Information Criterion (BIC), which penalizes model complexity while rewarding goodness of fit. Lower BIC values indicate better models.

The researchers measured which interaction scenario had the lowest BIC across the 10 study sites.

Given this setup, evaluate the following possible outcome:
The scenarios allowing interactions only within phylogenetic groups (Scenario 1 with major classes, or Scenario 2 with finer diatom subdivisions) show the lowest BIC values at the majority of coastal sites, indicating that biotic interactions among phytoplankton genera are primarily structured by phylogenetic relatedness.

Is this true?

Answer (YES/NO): YES